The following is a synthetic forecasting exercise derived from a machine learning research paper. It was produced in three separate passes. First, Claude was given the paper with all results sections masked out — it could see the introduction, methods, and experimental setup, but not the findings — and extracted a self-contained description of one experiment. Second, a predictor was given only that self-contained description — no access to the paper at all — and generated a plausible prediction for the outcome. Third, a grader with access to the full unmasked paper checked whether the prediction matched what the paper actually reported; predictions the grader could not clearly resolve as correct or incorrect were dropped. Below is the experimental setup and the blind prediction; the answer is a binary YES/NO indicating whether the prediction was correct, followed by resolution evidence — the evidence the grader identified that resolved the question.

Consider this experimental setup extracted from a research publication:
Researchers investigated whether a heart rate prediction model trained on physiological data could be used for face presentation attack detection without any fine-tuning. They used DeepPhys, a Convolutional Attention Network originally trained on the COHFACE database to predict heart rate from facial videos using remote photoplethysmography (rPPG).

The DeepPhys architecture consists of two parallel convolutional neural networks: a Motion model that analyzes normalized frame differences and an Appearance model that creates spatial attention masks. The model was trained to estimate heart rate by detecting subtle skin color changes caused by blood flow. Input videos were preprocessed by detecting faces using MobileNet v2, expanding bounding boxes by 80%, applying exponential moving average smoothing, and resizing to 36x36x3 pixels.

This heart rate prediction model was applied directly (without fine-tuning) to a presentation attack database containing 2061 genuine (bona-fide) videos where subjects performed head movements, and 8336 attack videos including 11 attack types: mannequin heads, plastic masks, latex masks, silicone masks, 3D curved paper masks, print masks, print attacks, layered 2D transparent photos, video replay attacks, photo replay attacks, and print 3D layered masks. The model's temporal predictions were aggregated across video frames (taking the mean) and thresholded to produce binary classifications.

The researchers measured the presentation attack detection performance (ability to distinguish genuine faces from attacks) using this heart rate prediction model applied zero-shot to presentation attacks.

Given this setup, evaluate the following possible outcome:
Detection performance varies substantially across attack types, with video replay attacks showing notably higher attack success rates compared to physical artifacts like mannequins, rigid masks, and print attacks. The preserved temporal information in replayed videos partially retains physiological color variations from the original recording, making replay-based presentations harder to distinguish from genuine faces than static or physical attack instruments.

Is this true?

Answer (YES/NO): NO